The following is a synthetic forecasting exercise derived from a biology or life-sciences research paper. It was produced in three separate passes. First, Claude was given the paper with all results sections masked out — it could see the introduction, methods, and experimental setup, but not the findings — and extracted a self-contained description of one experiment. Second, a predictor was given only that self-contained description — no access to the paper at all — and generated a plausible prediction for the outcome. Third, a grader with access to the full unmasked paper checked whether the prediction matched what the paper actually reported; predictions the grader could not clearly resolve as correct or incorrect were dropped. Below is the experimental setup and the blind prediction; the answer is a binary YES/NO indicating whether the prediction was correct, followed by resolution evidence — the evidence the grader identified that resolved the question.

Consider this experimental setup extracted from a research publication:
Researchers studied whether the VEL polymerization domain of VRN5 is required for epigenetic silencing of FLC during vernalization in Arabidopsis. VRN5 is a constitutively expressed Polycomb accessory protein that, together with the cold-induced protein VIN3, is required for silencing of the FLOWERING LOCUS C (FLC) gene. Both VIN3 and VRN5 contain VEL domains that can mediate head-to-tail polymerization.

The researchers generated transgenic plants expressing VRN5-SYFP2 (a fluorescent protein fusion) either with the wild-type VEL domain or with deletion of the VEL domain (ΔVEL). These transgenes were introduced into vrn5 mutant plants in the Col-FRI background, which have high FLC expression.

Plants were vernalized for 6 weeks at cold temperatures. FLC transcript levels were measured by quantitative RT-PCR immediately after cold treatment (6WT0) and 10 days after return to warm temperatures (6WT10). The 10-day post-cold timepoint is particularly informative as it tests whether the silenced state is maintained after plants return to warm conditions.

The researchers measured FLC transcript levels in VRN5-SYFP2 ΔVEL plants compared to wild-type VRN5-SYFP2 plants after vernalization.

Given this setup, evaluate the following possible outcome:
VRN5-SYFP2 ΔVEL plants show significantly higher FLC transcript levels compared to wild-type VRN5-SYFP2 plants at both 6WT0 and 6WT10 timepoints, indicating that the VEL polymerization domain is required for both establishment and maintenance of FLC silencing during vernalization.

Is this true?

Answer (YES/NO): NO